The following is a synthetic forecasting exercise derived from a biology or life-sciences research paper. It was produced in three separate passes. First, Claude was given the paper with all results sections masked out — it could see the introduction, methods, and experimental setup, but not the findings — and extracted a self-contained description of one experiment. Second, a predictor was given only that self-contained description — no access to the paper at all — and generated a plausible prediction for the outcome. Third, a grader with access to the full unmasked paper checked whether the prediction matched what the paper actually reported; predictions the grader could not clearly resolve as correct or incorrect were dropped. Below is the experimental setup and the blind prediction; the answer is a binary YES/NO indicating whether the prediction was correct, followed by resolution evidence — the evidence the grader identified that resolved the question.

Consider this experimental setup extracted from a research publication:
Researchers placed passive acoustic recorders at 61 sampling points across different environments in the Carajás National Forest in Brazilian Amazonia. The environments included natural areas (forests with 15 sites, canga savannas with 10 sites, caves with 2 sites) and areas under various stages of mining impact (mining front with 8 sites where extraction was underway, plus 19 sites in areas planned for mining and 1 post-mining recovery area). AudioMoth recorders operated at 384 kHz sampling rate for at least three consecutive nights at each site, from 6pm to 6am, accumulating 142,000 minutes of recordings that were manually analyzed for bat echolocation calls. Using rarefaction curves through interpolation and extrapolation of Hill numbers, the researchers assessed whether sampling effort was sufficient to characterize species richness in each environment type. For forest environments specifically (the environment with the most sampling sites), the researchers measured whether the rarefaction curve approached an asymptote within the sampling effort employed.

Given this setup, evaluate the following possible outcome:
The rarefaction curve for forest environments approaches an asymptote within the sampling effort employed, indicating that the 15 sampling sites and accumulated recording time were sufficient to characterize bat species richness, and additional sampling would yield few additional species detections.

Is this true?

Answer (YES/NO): YES